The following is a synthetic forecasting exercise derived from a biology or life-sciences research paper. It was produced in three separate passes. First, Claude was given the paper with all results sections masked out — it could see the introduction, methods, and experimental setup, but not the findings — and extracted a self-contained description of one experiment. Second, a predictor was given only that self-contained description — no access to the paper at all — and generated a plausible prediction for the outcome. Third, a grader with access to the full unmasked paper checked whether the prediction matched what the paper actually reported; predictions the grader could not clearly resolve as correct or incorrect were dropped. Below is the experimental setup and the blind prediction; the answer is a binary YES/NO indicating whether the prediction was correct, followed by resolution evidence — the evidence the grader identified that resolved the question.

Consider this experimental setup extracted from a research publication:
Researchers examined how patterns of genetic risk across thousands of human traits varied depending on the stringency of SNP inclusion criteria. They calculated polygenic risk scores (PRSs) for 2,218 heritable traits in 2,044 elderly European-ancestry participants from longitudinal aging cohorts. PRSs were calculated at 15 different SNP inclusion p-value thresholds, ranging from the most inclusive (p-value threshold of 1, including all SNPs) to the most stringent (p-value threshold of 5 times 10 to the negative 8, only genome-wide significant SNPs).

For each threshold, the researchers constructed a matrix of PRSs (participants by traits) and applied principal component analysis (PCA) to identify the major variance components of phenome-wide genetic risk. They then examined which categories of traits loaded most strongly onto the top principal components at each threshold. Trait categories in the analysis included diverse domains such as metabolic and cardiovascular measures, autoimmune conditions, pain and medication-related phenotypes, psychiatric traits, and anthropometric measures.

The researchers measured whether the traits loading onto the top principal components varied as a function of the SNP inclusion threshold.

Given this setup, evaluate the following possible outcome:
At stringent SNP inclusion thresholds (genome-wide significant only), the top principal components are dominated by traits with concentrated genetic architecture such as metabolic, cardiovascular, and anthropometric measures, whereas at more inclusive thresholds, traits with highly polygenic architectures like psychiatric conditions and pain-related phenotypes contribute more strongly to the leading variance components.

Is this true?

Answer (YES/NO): NO